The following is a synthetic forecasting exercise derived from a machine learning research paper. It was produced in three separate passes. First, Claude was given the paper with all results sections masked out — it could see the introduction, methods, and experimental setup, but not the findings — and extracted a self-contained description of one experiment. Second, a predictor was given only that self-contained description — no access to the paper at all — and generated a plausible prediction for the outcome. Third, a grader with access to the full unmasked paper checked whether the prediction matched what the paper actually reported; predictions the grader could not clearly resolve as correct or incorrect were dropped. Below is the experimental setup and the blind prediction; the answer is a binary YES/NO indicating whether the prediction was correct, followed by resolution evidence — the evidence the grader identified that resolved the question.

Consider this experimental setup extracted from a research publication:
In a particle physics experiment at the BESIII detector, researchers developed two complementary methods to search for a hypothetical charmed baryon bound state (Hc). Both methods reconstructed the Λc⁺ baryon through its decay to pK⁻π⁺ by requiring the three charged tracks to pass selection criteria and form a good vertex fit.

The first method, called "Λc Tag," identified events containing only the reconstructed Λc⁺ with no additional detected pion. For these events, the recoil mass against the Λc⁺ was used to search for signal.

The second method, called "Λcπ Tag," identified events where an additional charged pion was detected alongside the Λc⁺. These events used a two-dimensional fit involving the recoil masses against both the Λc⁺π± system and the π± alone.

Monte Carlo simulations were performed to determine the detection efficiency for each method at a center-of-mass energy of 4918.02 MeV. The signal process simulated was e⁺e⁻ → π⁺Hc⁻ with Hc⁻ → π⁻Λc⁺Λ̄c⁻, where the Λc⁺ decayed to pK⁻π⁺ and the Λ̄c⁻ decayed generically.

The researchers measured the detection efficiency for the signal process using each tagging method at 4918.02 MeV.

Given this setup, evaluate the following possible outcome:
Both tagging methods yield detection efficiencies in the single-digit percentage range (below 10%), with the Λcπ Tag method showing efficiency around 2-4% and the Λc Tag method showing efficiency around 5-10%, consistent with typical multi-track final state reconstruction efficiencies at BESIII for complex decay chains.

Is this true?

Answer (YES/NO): NO